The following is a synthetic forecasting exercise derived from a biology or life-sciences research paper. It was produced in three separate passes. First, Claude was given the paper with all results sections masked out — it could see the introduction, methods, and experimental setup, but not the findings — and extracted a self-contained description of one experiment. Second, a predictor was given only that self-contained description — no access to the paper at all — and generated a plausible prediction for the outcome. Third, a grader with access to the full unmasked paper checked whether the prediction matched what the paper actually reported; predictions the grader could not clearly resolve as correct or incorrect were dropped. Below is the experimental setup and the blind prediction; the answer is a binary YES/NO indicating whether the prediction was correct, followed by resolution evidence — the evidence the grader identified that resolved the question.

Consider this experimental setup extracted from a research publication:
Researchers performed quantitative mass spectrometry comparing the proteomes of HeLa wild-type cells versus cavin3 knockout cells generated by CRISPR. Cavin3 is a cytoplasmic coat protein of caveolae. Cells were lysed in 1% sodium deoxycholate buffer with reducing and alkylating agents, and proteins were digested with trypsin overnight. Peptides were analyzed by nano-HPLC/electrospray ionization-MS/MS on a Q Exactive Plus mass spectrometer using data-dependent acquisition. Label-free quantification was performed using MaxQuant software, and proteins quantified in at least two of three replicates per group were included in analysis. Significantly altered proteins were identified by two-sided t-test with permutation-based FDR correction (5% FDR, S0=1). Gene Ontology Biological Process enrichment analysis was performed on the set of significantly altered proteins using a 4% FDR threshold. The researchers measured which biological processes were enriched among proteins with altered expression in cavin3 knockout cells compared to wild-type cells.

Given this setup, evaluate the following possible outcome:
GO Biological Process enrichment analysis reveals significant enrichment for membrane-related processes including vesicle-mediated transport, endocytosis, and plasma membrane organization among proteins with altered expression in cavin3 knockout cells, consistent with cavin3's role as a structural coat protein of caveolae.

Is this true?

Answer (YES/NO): NO